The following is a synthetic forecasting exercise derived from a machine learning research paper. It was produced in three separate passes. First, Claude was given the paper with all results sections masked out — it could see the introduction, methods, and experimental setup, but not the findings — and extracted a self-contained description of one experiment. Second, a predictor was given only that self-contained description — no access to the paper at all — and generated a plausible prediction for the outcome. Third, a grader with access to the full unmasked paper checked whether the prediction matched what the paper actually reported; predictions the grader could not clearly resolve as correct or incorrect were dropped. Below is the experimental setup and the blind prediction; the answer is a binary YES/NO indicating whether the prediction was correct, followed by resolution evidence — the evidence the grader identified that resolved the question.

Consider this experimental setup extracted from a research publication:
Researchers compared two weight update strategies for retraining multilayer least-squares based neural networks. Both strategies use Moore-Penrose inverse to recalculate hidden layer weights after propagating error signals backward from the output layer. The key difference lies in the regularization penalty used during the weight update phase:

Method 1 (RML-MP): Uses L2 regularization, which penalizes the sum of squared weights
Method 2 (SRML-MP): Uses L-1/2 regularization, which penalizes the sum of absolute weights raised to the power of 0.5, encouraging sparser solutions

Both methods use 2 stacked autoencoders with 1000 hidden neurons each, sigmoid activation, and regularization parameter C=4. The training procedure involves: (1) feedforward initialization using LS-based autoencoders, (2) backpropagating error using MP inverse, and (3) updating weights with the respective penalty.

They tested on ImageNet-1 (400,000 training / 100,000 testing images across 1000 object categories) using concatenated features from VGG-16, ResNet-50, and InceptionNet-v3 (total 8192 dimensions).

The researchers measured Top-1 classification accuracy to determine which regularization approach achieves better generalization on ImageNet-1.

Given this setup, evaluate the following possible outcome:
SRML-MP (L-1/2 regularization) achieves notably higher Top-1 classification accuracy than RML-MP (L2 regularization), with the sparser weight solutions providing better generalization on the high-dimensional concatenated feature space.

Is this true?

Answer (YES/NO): NO